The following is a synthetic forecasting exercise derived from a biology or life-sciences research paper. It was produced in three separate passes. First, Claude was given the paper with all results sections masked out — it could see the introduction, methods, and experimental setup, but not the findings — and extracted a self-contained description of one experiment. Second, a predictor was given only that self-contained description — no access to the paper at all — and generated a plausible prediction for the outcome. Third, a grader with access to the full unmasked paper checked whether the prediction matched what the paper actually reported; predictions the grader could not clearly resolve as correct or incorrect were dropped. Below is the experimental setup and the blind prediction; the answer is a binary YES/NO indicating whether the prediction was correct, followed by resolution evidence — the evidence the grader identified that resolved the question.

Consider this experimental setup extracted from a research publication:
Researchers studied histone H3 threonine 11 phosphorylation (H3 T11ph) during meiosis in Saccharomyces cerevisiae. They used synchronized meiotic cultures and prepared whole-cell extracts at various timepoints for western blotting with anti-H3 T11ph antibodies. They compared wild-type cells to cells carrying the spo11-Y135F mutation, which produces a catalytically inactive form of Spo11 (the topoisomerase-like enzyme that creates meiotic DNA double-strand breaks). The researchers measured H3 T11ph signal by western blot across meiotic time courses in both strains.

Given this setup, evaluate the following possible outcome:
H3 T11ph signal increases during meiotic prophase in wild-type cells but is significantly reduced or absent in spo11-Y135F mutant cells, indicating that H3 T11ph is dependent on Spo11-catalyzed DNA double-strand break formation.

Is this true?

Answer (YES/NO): YES